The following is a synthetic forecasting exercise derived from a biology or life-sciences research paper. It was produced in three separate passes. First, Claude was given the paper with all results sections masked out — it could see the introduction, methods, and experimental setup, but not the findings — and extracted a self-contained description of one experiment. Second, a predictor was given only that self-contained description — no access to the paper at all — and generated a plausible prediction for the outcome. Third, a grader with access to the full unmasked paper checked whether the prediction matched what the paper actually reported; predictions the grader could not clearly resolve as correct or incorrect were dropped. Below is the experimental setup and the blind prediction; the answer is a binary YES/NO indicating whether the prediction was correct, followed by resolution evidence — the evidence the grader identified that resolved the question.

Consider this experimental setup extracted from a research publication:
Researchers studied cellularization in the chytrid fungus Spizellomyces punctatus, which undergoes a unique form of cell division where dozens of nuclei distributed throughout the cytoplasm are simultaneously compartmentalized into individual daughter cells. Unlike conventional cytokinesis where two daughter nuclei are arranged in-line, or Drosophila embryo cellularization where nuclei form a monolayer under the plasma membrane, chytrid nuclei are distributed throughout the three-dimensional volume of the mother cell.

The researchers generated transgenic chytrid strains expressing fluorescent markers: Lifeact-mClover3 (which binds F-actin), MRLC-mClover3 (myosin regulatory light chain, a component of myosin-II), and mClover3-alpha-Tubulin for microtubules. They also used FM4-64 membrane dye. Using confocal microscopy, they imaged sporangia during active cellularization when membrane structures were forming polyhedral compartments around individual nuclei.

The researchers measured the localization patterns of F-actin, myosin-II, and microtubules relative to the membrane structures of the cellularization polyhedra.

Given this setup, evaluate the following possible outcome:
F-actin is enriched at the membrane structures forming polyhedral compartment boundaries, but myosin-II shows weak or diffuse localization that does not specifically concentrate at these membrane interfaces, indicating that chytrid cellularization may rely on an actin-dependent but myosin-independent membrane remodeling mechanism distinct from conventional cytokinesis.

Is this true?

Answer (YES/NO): NO